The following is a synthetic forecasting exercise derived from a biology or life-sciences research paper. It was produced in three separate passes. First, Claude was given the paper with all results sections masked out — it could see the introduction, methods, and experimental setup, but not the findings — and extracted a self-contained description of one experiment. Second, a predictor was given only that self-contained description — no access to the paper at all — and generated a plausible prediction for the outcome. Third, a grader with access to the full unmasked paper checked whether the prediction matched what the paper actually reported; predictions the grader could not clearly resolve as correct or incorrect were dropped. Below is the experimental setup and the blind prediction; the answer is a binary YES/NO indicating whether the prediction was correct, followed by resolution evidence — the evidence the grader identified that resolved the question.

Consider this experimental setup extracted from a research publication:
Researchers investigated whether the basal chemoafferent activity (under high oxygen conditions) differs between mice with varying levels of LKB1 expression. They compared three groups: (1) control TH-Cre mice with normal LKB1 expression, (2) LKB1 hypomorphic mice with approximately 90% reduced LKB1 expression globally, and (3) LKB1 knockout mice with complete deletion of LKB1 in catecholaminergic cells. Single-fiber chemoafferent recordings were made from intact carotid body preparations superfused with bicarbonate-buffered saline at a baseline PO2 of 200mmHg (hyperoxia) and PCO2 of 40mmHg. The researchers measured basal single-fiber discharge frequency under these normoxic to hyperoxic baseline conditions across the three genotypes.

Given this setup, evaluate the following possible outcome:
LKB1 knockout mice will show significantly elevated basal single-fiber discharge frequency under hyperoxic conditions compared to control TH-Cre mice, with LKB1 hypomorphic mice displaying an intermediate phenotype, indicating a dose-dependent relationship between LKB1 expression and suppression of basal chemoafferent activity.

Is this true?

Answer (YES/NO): NO